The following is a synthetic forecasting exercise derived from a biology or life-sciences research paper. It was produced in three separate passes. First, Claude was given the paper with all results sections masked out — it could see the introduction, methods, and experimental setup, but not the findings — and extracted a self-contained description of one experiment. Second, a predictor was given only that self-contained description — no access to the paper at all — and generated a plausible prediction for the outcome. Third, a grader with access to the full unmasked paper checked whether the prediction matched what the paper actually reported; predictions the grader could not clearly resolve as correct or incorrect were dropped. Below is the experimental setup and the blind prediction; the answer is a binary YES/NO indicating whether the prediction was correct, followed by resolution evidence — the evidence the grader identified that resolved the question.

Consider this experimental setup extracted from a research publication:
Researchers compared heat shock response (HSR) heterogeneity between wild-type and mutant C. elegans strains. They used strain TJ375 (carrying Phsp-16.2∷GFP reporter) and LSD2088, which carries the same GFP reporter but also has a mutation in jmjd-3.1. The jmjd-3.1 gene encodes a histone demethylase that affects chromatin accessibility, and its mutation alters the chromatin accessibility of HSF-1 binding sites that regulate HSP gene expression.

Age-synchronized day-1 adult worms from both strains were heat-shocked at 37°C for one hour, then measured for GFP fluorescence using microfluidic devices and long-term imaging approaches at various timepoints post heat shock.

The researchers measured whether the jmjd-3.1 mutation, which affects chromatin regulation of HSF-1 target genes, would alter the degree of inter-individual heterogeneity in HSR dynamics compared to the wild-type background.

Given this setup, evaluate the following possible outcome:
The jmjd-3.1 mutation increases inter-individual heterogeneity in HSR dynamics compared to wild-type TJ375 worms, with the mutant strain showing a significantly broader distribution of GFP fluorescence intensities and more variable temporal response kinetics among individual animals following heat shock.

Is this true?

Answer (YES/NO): NO